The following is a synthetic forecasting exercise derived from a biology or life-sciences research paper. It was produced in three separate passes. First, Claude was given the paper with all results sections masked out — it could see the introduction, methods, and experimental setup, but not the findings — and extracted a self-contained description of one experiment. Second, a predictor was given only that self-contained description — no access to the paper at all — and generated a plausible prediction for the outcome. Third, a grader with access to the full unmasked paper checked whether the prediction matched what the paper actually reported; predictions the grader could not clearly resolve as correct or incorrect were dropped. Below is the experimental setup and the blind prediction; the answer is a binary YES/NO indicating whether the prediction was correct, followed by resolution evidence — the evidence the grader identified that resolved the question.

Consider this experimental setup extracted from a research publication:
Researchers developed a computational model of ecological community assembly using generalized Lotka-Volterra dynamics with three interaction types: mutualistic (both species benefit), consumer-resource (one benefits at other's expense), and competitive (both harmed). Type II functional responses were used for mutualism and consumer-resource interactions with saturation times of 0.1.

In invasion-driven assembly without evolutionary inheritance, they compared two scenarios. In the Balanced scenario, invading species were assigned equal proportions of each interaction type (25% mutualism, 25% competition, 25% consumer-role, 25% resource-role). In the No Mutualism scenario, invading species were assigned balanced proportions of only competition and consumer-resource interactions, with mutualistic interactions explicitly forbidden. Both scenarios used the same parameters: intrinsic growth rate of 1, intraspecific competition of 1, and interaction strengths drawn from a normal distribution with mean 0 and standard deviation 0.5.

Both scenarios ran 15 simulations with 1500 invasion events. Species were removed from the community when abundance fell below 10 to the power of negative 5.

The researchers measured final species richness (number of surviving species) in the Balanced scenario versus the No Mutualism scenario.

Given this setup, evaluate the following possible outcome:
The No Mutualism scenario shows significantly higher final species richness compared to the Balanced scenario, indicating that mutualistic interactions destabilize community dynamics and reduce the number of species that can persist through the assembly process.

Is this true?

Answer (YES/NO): YES